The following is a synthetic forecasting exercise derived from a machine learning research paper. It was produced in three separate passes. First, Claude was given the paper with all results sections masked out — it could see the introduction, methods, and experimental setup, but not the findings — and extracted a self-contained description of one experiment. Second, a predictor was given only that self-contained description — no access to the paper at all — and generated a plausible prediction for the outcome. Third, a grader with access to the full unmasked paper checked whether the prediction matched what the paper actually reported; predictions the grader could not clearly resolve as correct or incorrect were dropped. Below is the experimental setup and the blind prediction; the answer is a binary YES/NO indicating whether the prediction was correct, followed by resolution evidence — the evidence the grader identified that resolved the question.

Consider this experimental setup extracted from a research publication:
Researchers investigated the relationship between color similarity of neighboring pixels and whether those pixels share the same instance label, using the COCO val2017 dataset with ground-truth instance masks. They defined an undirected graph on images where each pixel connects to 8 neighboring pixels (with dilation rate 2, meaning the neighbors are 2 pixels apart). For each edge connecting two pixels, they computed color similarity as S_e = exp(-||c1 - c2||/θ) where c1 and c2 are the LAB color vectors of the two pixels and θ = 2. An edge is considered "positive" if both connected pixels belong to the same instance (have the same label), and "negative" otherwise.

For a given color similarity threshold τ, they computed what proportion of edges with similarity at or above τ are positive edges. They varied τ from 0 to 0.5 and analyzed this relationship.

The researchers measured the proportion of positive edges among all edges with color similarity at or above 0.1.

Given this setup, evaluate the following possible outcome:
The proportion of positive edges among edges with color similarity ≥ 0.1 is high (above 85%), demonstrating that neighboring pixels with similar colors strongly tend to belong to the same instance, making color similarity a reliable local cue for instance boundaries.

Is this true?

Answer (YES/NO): YES